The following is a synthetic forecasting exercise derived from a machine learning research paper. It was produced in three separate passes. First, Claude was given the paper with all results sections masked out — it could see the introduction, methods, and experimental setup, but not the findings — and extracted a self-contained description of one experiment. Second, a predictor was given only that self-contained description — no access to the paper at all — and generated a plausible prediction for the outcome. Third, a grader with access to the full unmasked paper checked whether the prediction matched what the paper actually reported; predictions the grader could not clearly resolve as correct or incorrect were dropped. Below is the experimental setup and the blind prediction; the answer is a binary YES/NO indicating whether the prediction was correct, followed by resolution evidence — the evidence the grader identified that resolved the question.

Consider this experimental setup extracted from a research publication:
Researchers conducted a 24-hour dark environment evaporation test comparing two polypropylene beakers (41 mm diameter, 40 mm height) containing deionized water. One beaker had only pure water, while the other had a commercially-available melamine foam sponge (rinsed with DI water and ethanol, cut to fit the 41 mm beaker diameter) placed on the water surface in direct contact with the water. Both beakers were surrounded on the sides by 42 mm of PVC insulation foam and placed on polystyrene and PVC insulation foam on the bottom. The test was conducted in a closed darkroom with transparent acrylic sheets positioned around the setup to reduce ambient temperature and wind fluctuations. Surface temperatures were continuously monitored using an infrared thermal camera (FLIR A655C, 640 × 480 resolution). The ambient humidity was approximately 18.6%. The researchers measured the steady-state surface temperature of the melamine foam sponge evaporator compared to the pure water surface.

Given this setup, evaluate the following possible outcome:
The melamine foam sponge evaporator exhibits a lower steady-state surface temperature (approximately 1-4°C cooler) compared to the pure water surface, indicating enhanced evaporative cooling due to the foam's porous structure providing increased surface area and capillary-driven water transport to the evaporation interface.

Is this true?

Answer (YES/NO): YES